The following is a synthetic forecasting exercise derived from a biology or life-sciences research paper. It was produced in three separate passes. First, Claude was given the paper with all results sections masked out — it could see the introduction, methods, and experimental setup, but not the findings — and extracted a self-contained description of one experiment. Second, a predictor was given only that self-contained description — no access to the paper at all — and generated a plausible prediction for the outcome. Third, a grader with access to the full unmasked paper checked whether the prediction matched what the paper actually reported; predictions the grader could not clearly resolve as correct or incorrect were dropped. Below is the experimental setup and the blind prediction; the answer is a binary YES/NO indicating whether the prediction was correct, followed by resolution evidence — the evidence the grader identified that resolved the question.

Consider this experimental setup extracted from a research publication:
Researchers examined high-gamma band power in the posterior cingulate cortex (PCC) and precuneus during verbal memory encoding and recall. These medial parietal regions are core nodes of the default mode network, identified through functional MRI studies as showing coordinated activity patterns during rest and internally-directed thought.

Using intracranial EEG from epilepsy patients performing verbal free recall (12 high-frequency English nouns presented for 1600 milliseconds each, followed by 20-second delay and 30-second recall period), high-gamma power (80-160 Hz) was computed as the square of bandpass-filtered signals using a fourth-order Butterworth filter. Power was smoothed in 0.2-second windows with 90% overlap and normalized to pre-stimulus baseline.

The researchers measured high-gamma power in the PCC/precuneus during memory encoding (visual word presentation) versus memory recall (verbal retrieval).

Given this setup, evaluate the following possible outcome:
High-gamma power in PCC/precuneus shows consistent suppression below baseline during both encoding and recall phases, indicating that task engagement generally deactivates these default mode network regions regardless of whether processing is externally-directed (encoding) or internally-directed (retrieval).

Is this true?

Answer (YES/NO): NO